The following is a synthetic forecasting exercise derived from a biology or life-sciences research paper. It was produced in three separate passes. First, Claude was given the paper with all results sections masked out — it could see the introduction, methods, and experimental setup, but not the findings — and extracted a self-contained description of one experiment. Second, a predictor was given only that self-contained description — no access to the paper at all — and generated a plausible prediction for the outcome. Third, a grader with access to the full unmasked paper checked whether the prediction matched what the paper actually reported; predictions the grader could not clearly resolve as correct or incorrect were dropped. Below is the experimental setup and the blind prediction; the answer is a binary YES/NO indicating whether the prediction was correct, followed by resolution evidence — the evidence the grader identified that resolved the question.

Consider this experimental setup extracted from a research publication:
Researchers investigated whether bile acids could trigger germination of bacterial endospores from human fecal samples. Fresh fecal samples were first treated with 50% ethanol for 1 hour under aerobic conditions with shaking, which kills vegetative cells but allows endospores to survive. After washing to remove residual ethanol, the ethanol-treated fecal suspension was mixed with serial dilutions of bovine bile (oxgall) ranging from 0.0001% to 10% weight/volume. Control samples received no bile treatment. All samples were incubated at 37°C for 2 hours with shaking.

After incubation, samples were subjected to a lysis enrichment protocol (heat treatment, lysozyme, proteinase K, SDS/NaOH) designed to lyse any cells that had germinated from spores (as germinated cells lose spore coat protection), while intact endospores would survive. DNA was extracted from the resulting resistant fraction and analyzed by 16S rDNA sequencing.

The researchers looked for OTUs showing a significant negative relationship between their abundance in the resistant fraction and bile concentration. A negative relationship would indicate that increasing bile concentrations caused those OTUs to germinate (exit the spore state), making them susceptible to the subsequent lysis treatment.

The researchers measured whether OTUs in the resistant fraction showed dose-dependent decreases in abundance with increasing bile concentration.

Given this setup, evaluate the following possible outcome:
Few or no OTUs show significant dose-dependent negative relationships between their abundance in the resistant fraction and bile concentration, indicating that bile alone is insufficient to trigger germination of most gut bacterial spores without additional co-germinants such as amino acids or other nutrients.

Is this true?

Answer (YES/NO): NO